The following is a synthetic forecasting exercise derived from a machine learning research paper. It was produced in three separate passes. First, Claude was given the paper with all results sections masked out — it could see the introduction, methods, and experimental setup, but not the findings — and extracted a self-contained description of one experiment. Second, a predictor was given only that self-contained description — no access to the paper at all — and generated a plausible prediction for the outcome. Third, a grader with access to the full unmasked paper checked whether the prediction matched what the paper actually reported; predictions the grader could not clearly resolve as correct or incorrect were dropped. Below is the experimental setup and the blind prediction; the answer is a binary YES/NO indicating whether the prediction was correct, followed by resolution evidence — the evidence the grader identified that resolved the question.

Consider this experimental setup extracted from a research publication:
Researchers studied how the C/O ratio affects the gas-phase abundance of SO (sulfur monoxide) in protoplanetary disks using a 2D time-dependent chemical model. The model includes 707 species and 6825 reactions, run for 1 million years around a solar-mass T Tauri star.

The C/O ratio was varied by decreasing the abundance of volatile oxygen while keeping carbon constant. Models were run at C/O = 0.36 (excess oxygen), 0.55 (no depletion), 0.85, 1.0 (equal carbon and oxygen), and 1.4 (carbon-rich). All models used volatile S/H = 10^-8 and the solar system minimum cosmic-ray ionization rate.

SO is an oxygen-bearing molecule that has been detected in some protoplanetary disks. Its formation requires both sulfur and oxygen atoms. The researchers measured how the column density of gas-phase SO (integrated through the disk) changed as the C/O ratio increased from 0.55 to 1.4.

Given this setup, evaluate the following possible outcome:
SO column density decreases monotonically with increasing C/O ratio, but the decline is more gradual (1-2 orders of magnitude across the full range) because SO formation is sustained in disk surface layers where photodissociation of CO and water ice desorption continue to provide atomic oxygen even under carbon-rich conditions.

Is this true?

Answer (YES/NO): NO